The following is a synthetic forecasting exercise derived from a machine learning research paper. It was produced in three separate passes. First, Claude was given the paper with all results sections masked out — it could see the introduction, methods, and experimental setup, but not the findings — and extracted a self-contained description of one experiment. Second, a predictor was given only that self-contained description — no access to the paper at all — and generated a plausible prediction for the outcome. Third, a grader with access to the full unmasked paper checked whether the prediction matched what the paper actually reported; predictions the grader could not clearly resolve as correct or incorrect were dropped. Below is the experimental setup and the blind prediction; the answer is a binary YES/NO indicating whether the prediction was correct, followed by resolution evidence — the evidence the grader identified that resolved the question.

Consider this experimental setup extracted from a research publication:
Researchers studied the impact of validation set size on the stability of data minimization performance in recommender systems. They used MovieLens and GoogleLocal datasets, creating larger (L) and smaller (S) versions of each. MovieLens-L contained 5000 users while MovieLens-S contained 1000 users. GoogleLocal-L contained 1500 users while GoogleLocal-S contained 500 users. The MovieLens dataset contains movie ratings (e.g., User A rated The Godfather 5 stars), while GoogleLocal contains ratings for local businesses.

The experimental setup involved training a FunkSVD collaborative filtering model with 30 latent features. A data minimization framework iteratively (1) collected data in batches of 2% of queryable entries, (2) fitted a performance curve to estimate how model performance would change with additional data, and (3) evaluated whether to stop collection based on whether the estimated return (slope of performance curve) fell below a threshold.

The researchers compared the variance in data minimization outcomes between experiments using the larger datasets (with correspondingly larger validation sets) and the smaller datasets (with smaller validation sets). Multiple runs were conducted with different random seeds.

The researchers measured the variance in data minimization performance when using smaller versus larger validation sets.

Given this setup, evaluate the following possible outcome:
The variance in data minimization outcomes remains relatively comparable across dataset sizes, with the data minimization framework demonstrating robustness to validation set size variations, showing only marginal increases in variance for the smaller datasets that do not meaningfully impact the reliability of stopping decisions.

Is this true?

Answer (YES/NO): NO